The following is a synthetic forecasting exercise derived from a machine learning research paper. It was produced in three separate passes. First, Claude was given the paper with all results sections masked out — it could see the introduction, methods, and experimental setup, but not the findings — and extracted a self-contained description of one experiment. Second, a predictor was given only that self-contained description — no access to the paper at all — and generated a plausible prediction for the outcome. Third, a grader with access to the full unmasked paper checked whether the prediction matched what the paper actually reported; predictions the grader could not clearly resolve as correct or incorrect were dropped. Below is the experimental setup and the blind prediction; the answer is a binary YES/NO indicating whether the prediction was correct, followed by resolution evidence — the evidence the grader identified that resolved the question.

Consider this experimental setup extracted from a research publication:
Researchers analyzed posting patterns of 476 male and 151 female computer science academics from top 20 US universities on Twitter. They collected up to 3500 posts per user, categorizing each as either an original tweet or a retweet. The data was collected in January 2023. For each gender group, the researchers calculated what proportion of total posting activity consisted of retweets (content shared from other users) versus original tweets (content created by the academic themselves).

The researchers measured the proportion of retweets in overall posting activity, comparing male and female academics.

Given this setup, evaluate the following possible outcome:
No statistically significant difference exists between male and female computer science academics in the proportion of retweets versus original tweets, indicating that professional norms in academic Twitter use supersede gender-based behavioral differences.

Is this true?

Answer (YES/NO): YES